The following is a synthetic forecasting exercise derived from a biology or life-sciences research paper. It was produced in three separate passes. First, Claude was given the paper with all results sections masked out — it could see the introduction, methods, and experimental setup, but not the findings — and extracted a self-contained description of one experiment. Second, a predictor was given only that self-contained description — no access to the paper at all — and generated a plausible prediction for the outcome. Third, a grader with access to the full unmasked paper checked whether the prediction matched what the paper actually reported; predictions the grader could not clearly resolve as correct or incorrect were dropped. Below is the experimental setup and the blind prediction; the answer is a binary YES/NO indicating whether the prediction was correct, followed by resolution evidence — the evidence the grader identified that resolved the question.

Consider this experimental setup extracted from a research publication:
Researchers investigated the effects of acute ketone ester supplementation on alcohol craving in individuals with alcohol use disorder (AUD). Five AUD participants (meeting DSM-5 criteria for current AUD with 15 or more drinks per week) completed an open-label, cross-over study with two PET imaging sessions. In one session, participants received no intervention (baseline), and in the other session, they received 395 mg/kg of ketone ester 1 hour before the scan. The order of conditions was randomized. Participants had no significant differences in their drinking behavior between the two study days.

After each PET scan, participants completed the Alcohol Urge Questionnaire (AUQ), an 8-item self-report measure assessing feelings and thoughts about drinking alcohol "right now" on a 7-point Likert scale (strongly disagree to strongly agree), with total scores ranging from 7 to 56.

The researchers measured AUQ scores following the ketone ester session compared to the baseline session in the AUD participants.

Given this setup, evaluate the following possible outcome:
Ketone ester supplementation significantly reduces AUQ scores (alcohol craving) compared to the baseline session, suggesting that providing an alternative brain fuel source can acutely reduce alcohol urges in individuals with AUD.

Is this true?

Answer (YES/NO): YES